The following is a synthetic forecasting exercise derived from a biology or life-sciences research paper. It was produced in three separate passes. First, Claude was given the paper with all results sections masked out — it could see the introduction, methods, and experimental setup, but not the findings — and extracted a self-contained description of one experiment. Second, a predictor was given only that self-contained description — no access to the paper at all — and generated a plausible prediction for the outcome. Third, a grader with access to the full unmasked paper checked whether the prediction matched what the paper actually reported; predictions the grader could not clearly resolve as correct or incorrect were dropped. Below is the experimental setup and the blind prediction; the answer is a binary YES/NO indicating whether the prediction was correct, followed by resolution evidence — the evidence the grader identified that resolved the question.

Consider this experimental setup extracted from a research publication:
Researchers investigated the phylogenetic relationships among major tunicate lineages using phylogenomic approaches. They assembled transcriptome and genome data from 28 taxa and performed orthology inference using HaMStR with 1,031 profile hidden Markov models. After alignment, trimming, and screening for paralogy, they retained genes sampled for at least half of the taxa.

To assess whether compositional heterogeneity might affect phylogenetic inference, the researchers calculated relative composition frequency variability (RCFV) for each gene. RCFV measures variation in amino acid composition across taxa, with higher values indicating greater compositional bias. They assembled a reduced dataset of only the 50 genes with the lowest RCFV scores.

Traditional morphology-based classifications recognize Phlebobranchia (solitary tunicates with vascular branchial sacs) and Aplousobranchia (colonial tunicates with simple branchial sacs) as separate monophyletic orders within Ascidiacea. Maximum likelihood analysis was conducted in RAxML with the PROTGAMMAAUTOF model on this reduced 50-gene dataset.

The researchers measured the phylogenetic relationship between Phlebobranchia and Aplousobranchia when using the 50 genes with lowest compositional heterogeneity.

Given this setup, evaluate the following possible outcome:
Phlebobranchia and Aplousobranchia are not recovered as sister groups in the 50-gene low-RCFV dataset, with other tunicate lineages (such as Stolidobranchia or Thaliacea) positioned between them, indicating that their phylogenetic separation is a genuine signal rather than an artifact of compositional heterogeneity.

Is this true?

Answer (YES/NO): NO